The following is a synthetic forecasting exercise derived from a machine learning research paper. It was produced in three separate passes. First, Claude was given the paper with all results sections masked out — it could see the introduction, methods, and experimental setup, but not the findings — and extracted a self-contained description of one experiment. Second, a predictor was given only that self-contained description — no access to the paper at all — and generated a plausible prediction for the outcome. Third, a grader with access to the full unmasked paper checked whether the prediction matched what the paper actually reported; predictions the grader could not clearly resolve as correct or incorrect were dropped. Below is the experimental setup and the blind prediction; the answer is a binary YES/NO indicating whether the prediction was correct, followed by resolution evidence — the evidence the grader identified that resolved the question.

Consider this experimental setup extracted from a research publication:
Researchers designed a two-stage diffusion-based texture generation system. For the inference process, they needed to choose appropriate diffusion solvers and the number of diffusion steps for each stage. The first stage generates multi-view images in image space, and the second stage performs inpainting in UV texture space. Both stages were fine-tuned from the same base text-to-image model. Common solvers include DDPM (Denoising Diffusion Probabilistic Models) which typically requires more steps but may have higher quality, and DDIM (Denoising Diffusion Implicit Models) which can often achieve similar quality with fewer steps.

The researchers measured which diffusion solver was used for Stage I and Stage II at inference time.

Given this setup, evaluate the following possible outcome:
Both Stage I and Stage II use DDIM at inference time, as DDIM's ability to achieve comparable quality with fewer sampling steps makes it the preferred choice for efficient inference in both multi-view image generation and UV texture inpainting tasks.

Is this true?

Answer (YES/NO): NO